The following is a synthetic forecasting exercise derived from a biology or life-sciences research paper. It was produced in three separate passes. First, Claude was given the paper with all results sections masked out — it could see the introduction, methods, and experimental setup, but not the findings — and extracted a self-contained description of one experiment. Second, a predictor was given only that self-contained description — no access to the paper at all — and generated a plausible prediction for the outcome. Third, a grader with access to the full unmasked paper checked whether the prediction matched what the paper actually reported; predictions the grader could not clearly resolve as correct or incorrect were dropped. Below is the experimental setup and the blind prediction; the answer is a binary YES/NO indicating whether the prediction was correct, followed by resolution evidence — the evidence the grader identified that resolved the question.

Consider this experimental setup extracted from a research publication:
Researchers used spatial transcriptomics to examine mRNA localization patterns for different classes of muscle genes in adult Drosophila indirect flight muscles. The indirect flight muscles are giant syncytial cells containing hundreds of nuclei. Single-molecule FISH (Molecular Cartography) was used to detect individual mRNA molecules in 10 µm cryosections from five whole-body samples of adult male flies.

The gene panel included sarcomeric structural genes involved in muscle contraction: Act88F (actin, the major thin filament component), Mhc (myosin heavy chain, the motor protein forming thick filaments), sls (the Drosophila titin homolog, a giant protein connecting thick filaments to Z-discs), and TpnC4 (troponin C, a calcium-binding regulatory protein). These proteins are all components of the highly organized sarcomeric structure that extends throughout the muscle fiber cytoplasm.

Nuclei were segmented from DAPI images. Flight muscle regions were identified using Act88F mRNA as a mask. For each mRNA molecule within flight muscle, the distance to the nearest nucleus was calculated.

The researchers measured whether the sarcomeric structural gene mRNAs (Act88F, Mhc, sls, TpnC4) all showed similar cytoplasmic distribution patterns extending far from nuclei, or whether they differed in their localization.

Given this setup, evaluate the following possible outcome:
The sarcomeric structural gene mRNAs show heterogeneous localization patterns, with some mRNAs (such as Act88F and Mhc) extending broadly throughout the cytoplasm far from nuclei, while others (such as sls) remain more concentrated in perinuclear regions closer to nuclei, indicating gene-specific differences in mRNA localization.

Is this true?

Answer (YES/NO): NO